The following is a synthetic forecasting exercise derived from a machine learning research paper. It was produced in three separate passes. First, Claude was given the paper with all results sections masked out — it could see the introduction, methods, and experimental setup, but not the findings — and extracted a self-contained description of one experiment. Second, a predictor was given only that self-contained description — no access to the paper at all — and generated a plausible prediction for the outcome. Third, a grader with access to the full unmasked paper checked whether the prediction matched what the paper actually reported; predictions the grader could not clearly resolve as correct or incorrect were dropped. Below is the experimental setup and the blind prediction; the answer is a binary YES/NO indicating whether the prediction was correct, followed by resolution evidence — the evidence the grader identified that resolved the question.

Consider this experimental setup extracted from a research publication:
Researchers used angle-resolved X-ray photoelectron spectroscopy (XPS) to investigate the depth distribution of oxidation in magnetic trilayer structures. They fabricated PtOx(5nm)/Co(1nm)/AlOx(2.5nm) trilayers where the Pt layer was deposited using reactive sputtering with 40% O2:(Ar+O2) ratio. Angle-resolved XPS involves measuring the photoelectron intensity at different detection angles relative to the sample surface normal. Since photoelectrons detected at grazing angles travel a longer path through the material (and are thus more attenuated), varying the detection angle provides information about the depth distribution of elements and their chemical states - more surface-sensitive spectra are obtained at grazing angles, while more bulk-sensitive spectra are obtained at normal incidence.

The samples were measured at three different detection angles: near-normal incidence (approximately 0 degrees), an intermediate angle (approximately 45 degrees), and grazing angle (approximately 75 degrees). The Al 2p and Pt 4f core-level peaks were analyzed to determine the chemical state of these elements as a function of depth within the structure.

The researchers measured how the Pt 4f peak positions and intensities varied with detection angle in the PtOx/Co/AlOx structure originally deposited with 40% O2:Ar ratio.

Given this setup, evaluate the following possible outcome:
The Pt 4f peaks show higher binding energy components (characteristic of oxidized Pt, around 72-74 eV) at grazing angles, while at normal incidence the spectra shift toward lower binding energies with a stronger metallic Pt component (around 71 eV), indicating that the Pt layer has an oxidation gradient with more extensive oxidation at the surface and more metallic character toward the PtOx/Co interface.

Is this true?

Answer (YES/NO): NO